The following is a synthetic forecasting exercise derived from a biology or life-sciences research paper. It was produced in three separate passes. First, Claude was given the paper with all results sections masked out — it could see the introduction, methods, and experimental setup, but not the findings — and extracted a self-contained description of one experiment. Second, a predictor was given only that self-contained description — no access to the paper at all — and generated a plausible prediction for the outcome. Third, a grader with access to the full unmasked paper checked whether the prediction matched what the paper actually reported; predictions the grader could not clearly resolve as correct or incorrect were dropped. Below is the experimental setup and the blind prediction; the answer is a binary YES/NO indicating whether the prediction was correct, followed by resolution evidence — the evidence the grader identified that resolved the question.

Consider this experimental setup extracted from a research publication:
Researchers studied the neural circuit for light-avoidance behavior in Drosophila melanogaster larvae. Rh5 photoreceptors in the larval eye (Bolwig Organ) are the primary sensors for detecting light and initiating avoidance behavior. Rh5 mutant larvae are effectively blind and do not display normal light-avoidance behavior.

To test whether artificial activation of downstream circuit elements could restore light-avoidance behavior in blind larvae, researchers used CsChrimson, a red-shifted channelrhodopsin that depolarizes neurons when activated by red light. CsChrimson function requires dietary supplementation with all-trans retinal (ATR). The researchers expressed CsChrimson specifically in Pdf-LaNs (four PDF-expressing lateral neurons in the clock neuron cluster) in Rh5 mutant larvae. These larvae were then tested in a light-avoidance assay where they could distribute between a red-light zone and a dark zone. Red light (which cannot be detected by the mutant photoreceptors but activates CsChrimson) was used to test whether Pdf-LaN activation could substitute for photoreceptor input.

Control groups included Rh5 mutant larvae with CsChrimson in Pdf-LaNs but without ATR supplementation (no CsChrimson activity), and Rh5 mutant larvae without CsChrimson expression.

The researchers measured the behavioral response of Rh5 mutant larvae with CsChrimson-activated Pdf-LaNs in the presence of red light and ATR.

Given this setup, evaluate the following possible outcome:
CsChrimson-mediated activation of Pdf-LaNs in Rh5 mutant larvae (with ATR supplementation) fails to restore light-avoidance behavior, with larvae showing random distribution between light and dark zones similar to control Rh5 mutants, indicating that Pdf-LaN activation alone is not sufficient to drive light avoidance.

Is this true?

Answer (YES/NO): NO